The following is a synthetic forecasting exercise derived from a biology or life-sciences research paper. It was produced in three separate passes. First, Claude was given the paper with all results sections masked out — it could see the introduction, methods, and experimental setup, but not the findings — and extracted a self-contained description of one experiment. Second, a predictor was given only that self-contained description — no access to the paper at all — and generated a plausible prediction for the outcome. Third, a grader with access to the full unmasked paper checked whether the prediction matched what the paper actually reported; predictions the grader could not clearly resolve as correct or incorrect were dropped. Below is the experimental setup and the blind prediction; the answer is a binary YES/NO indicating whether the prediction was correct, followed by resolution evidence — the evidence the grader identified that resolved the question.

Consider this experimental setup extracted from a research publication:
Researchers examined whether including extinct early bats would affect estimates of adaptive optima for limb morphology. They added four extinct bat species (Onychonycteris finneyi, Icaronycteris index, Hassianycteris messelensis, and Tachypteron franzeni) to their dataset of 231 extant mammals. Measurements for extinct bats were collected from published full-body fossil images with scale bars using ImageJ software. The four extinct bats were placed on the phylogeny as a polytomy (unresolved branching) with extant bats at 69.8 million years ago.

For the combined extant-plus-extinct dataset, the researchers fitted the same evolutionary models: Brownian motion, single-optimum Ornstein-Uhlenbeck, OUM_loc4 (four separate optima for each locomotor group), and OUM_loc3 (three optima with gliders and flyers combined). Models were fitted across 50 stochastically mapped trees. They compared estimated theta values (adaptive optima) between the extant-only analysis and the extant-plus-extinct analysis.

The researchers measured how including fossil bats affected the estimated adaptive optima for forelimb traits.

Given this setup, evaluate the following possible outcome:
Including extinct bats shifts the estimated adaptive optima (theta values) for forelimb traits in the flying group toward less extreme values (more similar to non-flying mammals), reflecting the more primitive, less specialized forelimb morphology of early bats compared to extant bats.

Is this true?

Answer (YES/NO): NO